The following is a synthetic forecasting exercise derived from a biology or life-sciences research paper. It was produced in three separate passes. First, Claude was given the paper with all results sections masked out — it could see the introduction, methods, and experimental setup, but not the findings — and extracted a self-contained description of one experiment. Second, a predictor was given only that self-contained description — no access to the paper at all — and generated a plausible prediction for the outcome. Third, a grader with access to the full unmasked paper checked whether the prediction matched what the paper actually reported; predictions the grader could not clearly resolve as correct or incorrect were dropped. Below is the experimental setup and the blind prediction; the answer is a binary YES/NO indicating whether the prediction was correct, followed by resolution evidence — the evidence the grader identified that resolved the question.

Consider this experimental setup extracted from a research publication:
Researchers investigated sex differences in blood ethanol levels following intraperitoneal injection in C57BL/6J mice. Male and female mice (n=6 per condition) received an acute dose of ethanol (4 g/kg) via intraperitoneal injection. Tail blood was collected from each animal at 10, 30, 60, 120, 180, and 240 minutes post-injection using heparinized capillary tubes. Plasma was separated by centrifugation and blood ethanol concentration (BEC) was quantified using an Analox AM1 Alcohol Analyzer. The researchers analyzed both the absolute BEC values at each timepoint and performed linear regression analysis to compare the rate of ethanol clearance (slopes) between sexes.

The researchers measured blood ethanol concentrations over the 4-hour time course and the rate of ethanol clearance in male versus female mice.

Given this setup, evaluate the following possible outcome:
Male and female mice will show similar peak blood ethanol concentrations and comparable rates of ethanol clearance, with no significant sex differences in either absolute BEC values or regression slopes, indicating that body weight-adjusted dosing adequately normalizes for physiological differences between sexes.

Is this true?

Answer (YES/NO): NO